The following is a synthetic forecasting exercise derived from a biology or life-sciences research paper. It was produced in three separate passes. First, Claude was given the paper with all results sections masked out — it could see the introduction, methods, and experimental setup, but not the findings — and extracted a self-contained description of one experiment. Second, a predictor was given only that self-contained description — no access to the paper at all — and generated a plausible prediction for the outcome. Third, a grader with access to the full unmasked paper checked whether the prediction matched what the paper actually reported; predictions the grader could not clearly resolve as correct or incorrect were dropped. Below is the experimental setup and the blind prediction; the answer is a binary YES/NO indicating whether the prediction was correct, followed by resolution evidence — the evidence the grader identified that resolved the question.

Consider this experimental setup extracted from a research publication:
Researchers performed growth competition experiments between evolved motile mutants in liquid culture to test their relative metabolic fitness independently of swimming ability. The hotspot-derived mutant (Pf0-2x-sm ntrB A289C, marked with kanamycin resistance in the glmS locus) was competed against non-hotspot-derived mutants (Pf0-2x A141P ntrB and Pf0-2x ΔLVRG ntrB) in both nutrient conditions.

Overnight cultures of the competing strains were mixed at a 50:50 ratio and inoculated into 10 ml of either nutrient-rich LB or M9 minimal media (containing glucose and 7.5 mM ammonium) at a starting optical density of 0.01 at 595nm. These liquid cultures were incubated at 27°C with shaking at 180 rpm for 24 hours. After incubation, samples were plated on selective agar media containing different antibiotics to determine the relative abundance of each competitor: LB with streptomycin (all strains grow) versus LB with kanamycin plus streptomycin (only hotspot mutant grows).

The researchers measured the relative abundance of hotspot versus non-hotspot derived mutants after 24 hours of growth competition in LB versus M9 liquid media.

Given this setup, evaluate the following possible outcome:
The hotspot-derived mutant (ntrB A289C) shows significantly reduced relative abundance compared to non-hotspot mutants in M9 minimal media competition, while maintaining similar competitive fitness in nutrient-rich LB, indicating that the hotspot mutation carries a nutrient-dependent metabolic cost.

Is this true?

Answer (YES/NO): NO